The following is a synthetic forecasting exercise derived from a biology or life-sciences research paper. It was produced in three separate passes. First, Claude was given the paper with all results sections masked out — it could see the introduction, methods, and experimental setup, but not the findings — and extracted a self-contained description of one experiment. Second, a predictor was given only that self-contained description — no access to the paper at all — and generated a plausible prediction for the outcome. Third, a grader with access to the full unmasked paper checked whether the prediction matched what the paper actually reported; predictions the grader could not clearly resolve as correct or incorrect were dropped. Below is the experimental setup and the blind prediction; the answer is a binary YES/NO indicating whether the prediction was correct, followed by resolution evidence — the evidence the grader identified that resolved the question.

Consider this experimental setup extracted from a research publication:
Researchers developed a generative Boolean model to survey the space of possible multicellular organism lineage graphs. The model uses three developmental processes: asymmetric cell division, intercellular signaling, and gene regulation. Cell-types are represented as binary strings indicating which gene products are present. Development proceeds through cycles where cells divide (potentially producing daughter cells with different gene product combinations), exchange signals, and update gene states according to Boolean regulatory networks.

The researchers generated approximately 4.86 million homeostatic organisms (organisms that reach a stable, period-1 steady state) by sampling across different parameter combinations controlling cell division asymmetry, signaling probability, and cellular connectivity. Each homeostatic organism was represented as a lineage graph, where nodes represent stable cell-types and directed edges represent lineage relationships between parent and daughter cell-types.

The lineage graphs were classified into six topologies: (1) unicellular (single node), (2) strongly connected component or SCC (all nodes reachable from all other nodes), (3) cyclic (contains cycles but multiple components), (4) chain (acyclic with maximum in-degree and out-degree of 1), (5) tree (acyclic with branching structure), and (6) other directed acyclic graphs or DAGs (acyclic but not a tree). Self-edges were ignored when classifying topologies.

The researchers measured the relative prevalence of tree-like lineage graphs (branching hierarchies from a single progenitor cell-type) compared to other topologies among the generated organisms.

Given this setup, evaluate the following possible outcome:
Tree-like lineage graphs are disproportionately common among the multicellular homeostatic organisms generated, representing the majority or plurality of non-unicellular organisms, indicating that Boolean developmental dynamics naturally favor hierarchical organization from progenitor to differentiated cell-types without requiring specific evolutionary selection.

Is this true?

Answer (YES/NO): NO